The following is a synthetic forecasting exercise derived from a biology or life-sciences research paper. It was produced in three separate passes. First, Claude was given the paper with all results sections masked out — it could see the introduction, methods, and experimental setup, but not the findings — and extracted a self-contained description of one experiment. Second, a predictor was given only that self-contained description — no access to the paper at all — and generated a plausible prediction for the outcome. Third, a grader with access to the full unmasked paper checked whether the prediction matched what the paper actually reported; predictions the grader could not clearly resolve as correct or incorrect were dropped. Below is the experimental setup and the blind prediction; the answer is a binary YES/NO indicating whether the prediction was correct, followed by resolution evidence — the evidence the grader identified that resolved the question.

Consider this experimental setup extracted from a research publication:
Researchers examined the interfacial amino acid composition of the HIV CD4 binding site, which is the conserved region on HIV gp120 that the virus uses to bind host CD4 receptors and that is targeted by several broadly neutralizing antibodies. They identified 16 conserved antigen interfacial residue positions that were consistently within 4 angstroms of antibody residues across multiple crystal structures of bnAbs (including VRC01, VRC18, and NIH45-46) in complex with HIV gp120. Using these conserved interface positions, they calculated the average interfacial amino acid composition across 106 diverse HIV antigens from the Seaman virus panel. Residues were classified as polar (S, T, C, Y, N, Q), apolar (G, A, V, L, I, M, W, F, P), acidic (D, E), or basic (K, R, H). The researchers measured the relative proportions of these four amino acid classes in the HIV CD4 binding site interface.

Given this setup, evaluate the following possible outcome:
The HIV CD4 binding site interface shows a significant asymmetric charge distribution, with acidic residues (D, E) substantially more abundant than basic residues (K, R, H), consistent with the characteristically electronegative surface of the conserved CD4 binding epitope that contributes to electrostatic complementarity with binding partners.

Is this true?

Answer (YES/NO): YES